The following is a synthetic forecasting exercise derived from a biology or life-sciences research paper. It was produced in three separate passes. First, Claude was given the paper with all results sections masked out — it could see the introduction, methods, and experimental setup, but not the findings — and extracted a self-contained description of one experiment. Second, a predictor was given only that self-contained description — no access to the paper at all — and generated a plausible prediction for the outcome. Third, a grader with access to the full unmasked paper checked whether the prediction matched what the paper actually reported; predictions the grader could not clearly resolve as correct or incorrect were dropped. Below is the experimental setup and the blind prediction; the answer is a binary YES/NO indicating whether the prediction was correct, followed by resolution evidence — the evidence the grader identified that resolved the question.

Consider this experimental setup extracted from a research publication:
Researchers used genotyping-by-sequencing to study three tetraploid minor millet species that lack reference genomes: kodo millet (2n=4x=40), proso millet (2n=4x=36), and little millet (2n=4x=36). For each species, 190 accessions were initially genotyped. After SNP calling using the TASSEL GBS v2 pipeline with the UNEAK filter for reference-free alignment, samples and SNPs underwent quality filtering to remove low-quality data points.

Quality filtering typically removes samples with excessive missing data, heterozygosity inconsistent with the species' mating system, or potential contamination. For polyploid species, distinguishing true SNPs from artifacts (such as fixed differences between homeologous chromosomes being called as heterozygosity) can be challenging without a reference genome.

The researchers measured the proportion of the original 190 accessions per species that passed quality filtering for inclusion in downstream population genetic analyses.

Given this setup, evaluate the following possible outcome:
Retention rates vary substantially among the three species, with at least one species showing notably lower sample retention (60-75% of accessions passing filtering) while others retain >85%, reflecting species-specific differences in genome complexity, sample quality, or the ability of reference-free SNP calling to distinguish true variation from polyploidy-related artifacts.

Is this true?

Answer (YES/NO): NO